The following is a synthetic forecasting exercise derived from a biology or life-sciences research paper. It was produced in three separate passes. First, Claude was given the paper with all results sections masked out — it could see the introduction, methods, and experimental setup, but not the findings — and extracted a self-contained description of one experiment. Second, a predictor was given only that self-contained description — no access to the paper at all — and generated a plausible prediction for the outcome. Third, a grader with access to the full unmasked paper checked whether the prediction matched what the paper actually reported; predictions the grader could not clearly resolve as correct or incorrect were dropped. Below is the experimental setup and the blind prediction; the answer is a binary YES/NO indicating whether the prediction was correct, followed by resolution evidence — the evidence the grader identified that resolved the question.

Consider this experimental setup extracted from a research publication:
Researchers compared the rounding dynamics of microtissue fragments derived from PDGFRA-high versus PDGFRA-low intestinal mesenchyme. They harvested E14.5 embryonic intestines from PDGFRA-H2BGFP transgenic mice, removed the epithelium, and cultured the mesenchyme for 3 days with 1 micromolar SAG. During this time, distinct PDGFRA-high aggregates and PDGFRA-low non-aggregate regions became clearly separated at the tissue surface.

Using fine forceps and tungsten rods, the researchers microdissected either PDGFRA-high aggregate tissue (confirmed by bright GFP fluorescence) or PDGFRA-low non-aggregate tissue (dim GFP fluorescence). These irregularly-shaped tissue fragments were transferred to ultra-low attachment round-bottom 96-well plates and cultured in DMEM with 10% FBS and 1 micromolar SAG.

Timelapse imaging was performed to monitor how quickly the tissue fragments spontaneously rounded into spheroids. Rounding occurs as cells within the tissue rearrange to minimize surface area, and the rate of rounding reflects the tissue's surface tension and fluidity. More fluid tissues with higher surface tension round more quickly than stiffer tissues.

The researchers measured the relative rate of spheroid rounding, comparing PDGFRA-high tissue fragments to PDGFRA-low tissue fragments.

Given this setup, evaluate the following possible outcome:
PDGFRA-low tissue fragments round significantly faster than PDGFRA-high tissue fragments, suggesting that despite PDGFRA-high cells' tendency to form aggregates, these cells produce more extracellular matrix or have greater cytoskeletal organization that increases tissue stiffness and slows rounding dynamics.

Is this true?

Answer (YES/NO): NO